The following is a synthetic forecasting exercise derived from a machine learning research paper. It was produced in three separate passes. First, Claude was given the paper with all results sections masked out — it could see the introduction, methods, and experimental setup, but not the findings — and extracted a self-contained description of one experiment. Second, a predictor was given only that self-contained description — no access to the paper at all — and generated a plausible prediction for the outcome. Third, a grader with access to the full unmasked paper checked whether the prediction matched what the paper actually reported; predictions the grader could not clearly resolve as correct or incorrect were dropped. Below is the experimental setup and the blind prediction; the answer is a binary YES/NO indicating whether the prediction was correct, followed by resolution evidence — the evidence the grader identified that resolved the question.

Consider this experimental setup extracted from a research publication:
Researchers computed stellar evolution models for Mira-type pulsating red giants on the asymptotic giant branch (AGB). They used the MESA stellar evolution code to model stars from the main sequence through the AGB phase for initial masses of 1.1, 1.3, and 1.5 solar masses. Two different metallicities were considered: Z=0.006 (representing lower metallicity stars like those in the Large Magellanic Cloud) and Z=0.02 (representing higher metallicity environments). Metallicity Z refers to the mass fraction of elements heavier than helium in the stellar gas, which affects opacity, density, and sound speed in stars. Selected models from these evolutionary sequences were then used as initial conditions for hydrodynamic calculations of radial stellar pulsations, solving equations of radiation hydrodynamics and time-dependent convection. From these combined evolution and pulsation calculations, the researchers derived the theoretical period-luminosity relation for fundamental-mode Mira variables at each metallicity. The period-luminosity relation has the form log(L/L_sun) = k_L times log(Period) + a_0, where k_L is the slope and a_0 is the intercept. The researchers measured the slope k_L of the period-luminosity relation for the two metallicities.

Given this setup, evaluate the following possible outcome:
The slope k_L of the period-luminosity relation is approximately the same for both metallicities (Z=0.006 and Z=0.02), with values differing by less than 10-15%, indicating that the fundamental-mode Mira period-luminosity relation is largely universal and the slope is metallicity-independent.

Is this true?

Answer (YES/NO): NO